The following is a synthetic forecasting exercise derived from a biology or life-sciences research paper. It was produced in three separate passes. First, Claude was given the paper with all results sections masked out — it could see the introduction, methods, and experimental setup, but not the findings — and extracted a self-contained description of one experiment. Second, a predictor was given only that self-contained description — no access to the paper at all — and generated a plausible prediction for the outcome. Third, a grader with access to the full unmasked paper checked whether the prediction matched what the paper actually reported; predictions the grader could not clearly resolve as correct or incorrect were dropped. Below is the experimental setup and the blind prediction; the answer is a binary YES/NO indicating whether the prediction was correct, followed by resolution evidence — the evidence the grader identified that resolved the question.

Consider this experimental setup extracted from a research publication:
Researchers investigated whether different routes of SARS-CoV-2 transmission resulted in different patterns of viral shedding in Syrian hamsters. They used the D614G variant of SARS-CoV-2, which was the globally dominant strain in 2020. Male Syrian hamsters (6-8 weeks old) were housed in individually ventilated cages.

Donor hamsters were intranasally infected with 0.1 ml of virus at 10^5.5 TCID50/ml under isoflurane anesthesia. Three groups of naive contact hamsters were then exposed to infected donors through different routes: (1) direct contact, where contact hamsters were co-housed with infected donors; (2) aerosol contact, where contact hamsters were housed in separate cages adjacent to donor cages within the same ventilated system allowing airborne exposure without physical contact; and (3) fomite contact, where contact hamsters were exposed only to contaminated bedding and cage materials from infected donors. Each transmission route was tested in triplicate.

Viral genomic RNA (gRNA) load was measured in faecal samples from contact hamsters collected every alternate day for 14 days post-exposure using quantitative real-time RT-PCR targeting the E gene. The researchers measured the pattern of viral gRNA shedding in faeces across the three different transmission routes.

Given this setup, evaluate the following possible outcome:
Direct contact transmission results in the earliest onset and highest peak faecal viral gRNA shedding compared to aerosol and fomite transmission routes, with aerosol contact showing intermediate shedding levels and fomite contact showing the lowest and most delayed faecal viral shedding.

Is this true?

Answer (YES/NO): NO